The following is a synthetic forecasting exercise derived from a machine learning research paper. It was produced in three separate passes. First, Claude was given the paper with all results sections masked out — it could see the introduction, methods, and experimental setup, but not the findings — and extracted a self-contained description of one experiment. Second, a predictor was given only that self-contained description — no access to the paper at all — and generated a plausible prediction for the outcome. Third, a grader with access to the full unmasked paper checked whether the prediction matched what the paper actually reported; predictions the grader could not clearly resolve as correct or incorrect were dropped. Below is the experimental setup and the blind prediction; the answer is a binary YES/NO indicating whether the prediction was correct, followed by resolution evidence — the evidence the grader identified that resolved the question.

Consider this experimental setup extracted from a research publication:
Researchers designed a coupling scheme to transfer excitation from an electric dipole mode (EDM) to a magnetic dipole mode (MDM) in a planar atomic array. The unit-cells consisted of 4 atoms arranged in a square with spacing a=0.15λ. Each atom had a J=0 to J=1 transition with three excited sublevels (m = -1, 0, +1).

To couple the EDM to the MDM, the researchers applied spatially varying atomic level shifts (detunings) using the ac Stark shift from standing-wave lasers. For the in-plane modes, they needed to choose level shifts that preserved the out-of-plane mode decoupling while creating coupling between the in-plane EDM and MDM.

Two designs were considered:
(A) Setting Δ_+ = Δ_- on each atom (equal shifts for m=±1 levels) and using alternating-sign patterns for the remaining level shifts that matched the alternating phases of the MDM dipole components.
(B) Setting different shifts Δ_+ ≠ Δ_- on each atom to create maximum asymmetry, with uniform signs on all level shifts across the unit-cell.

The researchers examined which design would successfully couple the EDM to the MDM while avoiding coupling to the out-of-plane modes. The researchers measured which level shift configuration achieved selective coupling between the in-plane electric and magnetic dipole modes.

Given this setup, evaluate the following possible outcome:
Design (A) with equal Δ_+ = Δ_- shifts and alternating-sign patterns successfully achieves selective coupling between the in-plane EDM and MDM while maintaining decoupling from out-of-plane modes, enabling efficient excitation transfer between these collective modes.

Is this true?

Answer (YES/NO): YES